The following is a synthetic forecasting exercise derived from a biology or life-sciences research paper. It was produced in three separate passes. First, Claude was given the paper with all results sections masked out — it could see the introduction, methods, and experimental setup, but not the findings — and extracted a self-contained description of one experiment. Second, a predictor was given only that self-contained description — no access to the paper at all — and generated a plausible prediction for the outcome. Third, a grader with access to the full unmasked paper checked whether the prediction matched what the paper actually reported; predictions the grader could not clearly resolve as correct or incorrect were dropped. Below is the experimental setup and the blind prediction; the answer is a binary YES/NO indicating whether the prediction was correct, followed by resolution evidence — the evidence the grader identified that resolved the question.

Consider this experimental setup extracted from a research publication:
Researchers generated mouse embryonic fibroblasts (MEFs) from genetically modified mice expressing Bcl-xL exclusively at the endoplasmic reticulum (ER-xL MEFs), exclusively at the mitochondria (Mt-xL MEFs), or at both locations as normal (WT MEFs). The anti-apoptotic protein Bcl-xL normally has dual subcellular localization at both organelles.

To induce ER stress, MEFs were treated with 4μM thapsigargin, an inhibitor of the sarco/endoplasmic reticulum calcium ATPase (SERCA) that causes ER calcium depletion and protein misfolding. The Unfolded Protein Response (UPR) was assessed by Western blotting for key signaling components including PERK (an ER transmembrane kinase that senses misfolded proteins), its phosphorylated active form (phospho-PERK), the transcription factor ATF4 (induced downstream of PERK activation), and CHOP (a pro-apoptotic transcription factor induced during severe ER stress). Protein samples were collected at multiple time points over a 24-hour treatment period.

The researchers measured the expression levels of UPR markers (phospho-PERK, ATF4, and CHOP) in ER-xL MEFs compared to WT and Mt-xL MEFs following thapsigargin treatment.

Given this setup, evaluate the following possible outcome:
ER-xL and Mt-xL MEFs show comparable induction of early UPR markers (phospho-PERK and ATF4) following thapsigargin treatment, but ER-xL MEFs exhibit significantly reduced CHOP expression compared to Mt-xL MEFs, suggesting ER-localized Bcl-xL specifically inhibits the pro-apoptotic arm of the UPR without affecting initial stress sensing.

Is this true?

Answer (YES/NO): NO